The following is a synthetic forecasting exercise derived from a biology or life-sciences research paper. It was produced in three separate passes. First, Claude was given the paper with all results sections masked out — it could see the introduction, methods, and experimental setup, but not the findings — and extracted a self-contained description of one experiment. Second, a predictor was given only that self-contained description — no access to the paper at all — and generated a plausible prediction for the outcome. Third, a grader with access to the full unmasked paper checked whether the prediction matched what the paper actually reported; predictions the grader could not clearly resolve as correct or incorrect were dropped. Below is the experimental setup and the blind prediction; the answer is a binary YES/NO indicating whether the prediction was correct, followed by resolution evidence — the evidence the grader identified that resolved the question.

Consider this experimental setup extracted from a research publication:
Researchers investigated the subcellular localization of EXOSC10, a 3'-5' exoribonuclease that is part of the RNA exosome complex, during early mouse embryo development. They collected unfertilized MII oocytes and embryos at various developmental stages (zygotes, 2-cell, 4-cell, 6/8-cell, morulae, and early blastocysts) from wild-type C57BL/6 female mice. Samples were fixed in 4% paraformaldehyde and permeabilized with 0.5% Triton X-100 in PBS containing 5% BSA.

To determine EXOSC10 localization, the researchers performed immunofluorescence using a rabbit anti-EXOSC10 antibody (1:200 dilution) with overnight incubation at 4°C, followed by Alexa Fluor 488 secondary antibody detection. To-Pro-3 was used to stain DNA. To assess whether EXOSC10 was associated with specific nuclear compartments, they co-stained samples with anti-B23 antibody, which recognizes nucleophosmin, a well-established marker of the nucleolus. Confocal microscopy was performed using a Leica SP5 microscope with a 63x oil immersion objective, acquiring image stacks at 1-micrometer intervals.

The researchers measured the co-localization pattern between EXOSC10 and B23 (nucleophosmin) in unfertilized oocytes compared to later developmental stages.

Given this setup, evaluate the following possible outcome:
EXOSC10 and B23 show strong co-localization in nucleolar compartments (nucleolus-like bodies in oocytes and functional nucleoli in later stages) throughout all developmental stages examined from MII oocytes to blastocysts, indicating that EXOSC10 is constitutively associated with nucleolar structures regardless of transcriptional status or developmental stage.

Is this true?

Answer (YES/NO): NO